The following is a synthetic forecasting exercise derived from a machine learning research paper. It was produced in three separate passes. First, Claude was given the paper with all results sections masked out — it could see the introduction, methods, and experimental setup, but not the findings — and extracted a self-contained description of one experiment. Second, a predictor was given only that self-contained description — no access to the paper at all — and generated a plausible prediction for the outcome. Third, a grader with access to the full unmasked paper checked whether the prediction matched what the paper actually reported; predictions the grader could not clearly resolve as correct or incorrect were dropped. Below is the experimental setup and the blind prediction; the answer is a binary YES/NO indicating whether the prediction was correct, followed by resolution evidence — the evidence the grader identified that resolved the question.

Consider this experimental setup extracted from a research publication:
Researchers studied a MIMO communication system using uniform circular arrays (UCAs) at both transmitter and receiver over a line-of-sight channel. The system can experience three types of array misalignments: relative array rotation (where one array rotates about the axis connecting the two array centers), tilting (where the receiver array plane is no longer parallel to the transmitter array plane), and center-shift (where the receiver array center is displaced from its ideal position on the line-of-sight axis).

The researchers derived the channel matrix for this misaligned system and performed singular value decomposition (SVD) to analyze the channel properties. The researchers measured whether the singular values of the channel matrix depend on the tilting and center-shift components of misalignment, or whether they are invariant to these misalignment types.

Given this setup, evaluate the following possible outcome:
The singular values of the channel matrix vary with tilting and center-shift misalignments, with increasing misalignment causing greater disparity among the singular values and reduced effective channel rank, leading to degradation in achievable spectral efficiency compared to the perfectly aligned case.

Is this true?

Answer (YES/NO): NO